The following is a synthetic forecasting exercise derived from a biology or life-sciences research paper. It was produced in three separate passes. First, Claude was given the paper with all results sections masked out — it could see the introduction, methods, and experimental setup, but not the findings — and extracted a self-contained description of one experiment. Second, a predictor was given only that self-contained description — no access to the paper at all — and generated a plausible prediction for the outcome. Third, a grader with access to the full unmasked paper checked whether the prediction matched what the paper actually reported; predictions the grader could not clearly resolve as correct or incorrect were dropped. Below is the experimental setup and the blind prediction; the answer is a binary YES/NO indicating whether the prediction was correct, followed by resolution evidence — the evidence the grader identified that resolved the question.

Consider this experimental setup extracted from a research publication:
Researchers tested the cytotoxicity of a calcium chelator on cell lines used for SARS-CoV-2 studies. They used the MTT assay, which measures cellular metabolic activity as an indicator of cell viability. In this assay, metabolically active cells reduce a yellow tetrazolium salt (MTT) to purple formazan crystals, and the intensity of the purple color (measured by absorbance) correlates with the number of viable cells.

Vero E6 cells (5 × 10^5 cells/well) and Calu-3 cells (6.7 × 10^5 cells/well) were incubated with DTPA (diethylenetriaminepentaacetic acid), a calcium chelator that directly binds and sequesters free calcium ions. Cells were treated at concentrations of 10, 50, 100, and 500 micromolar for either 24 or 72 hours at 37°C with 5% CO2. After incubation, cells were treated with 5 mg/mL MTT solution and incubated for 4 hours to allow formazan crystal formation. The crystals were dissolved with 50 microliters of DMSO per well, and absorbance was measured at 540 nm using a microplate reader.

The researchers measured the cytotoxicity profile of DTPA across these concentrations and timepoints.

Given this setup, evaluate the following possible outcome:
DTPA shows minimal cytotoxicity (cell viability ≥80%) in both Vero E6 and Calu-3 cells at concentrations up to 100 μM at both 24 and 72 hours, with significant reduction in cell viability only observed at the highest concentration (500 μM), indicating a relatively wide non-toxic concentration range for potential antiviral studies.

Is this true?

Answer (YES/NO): NO